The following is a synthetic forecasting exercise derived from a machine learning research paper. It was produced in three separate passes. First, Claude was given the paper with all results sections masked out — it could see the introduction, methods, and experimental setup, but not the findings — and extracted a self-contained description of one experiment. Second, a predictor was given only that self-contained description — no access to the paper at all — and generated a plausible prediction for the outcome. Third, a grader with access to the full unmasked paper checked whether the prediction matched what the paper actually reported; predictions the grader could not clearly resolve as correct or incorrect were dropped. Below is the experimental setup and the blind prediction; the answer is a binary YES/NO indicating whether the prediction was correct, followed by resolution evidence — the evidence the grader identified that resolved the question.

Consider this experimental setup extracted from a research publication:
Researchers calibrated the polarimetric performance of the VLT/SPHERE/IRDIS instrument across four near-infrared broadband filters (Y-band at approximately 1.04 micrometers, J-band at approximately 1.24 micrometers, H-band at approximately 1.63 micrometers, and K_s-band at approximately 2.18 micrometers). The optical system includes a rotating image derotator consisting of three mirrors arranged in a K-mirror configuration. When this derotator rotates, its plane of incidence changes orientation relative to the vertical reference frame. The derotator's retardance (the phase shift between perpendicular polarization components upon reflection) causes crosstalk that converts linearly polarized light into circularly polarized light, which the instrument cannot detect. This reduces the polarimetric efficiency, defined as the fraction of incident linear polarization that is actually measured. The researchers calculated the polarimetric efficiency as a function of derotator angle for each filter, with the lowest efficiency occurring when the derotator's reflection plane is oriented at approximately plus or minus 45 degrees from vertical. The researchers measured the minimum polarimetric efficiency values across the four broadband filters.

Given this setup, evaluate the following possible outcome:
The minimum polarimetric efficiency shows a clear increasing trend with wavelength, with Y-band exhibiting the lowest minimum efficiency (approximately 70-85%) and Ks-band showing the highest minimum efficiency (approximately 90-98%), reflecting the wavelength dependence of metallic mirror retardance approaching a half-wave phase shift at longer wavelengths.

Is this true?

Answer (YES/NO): NO